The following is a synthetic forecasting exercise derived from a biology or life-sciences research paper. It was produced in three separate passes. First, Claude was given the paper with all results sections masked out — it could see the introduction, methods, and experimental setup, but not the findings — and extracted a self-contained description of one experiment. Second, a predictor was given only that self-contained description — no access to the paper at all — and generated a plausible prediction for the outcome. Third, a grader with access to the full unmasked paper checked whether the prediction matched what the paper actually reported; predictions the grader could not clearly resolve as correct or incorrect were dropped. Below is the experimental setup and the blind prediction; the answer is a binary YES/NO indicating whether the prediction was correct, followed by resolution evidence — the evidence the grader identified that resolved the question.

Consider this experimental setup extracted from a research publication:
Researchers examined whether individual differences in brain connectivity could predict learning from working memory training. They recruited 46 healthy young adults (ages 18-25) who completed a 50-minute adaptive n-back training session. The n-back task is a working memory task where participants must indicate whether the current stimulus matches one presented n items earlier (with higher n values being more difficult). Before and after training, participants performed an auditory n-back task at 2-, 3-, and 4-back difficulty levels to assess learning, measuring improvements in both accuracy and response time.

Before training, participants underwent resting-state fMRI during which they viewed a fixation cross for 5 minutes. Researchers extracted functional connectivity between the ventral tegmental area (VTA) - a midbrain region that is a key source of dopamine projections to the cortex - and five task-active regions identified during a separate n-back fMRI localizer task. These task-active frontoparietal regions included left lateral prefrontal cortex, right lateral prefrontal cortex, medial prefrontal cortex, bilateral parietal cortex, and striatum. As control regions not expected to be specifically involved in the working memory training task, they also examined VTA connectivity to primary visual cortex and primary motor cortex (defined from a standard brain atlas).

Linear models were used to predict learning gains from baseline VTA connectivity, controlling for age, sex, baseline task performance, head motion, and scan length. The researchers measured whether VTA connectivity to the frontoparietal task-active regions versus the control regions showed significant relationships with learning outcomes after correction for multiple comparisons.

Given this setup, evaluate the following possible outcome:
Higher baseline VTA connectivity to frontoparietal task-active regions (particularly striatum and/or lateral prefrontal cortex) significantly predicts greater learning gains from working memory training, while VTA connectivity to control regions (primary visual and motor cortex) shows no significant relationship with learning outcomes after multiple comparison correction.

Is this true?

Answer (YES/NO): YES